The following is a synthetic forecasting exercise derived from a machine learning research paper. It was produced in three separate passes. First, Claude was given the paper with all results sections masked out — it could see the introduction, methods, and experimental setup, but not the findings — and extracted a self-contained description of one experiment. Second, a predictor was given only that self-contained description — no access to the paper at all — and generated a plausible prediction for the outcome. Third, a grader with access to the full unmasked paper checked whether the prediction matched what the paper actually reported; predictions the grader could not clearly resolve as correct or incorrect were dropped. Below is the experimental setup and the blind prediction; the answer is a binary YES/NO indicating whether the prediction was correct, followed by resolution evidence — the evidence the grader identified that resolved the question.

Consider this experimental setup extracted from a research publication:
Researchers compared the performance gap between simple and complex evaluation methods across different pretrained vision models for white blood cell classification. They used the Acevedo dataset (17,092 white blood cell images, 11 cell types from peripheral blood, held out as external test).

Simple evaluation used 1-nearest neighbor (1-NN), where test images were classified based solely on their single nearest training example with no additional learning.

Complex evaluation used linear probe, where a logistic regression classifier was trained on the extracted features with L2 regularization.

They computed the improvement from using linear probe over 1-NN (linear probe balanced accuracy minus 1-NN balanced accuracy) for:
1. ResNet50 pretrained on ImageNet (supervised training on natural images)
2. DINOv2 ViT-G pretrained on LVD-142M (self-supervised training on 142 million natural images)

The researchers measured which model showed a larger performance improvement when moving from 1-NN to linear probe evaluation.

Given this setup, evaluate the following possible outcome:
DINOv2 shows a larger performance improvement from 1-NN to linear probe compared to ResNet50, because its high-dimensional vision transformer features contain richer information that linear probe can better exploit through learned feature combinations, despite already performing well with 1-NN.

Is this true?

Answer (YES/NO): NO